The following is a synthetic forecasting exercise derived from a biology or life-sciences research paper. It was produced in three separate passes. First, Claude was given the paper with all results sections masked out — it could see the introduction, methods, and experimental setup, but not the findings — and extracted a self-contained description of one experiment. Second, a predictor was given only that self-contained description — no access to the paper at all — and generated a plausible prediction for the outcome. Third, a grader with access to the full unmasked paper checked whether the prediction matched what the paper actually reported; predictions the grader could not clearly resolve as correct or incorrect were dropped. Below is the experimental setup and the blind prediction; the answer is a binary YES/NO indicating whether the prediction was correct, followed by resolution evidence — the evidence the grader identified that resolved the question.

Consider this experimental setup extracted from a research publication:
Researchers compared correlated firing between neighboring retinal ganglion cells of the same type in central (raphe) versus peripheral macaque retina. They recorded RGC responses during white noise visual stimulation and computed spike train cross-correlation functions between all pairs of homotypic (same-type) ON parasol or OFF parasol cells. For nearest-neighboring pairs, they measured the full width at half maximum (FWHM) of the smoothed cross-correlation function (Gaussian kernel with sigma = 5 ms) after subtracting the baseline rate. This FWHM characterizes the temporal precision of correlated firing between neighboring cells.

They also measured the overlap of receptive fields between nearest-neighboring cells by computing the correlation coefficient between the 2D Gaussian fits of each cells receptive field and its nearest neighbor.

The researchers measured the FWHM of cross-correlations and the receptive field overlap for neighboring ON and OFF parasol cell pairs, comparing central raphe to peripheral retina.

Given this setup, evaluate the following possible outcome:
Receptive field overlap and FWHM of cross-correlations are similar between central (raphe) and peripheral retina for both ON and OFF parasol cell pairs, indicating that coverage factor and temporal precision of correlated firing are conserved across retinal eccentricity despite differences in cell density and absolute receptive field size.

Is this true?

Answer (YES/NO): NO